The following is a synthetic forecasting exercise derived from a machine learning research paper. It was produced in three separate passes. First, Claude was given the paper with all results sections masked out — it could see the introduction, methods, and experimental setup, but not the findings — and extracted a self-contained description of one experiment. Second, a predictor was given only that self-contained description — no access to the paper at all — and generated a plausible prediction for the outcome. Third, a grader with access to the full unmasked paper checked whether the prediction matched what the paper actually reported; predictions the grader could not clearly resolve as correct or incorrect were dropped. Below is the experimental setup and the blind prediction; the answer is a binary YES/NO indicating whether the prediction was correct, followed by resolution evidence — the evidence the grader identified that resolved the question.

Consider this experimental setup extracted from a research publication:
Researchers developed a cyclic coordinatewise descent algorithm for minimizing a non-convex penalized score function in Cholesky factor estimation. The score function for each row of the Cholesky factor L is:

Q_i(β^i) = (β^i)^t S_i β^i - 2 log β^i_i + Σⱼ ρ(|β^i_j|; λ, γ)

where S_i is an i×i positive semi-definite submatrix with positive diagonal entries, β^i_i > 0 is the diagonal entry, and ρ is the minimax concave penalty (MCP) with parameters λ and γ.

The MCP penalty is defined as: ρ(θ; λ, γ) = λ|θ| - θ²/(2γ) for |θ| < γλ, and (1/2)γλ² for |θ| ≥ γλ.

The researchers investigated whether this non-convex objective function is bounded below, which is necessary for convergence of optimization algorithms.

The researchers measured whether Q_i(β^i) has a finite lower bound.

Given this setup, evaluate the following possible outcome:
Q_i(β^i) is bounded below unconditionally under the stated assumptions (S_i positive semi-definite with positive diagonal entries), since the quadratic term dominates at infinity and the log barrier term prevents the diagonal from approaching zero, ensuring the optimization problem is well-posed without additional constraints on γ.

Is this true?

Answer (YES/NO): YES